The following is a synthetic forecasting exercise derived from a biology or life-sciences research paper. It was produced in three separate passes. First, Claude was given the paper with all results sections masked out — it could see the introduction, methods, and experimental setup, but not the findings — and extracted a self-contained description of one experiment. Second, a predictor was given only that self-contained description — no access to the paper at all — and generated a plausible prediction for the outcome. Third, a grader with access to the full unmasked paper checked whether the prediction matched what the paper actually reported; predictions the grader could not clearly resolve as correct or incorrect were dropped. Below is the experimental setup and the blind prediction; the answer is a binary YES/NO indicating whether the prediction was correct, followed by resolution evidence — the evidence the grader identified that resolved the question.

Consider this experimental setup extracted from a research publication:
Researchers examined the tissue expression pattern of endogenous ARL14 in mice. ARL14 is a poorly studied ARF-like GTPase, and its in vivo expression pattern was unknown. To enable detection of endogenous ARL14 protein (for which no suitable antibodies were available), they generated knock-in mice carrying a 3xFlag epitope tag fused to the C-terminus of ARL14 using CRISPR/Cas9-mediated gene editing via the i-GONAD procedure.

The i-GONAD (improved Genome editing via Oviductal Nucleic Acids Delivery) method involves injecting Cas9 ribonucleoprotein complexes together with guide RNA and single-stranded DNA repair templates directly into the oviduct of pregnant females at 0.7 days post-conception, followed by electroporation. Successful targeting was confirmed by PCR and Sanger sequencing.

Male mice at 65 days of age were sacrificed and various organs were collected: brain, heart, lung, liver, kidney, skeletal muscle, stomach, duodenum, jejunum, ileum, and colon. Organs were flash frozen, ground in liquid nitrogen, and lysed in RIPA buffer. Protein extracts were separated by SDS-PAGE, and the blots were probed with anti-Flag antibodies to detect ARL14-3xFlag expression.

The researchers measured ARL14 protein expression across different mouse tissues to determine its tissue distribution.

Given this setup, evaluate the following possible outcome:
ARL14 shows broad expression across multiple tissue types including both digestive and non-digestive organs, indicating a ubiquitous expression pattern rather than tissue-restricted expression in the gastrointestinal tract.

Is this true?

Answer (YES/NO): NO